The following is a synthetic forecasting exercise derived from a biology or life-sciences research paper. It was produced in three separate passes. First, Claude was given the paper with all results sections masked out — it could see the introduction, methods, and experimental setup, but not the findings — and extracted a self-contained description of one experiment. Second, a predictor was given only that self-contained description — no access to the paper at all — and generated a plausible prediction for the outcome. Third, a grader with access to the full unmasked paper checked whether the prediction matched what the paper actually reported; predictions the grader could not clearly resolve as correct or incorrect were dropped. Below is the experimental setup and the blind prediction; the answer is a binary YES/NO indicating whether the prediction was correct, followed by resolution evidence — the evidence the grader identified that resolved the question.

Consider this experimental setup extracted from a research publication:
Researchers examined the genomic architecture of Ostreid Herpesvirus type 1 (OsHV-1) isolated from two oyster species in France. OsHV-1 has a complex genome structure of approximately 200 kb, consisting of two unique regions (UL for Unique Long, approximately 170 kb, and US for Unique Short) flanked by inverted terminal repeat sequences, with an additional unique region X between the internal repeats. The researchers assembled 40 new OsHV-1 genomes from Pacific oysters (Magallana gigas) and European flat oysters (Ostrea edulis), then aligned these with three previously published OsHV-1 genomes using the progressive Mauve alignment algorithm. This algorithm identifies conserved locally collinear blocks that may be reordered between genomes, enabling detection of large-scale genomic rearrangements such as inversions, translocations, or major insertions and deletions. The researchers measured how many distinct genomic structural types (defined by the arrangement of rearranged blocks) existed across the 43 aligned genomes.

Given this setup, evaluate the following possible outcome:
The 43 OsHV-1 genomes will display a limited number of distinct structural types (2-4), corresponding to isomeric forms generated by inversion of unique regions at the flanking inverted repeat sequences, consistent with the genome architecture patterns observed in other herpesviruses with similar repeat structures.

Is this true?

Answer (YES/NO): NO